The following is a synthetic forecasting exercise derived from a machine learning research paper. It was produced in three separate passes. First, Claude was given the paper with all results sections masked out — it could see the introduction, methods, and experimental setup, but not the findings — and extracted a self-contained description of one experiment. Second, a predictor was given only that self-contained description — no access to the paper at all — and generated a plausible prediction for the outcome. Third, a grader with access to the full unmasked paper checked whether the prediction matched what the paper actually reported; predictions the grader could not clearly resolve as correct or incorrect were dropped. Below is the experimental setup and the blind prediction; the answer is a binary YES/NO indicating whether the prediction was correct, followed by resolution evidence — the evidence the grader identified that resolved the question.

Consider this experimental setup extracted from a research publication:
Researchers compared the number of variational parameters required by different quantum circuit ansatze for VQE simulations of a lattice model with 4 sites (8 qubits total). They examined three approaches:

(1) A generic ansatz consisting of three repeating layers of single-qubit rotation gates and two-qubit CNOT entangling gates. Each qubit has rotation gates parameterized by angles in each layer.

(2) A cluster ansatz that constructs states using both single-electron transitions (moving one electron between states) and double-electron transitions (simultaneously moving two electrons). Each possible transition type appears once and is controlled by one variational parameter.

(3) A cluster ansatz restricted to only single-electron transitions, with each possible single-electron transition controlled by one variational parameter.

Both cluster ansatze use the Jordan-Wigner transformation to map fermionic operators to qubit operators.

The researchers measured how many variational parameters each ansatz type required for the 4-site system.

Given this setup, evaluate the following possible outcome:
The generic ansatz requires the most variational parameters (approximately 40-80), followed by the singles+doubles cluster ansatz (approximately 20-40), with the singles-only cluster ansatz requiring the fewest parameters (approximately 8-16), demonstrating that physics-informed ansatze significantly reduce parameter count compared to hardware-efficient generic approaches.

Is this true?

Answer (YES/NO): NO